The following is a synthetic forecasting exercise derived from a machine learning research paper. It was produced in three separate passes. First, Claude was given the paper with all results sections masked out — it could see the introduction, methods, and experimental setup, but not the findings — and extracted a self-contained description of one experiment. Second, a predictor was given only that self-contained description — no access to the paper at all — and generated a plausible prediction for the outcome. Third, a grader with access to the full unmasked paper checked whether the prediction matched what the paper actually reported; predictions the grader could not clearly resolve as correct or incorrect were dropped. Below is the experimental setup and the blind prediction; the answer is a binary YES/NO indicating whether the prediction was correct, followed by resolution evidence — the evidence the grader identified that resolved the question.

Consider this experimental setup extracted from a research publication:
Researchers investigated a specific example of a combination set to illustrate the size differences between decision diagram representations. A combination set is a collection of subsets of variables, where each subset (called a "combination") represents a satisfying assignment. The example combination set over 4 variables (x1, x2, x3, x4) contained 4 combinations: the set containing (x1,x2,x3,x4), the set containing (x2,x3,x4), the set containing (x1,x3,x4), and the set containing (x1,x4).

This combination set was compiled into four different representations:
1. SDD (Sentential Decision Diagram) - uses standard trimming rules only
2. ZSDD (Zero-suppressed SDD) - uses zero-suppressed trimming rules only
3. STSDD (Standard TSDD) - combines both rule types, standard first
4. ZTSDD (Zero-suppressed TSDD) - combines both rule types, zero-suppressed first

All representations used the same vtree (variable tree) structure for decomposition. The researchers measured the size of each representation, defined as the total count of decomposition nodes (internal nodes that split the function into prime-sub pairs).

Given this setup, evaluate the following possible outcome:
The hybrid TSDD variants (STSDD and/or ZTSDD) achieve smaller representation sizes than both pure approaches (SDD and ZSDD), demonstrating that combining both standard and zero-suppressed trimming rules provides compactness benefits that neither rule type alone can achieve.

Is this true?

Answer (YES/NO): YES